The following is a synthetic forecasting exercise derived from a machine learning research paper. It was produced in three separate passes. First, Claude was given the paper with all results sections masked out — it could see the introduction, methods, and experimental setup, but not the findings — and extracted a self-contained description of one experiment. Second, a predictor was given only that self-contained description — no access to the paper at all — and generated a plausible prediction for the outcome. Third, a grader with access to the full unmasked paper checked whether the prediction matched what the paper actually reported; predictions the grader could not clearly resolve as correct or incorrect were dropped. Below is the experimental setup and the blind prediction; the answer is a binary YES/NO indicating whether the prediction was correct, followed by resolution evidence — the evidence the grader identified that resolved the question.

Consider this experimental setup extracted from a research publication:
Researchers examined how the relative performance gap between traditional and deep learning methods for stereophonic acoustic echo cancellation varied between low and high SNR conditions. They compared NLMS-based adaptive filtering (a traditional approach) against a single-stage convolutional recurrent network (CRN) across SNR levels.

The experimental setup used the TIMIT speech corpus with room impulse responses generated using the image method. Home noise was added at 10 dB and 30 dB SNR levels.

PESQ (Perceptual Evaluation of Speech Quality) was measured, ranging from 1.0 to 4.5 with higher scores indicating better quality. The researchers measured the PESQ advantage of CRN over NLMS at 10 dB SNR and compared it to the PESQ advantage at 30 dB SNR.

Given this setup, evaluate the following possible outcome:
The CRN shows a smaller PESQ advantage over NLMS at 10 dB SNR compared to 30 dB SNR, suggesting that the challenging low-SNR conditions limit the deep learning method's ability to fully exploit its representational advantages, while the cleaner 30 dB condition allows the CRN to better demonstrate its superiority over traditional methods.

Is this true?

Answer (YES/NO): NO